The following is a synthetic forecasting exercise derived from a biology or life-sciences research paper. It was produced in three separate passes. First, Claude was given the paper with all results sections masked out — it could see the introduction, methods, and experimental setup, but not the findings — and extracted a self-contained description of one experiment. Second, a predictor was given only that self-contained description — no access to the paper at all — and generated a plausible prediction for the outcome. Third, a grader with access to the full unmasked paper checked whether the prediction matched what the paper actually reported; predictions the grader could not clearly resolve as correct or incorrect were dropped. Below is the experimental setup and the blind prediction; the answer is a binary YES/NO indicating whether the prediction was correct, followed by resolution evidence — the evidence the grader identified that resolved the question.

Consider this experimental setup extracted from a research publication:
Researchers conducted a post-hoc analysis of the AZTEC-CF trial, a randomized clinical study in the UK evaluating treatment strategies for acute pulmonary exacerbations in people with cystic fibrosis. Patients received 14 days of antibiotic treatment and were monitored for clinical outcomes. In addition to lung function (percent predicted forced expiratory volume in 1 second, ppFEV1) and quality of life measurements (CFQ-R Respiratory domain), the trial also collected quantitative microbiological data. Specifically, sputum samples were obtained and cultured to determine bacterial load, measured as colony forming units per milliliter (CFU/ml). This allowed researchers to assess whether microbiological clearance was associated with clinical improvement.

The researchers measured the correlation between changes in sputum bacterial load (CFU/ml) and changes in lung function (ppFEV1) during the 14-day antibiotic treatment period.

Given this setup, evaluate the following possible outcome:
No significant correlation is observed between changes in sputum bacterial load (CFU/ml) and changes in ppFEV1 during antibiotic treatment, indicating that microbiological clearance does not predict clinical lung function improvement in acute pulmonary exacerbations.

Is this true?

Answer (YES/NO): YES